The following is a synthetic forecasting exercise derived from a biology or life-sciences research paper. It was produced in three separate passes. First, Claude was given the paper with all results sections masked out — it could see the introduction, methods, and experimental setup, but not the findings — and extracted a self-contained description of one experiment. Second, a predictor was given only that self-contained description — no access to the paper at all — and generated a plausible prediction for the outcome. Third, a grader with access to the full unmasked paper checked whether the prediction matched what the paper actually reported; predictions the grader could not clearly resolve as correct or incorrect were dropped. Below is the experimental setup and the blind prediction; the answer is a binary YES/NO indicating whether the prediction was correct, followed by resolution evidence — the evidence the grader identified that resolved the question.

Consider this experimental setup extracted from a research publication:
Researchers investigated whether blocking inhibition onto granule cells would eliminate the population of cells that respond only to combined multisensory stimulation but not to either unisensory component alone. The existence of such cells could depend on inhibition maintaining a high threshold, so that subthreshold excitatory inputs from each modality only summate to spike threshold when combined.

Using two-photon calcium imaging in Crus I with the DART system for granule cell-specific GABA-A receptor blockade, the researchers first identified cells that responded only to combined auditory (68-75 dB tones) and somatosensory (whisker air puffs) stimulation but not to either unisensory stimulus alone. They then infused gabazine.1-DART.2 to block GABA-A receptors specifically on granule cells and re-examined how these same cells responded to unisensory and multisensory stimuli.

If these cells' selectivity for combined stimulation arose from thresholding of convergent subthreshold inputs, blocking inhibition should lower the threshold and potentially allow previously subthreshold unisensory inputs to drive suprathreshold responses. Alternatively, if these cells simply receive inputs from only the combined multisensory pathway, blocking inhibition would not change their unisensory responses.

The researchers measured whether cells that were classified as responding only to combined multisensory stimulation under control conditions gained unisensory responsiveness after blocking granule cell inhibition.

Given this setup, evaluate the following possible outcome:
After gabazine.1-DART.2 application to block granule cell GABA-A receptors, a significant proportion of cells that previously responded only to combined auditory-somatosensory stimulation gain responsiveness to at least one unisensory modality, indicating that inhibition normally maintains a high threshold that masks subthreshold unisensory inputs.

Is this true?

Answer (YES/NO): YES